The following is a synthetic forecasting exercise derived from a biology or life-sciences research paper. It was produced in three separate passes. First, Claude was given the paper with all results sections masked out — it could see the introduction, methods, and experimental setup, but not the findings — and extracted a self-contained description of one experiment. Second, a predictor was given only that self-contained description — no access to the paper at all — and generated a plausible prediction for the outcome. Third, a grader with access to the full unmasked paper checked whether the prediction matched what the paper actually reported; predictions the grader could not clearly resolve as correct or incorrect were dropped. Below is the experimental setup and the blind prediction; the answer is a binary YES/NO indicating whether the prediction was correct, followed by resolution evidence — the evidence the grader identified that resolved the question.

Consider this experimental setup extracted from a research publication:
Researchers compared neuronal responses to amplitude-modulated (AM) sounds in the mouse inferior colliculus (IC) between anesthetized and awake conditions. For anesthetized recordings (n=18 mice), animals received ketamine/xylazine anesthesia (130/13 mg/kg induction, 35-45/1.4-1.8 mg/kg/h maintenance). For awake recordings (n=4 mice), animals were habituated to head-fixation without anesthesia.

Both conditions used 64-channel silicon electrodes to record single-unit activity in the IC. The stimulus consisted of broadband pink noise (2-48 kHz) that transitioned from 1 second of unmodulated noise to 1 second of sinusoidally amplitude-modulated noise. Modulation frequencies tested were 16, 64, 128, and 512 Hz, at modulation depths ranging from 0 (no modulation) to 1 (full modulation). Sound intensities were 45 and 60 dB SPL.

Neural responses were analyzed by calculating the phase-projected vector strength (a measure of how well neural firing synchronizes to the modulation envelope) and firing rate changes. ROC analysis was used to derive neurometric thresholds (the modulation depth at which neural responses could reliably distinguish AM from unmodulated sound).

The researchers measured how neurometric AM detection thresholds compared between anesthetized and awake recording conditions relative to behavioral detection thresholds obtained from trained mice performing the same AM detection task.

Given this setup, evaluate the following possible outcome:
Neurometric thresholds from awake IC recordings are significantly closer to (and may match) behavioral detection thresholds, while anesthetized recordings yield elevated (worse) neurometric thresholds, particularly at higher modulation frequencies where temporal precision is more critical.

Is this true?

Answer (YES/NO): NO